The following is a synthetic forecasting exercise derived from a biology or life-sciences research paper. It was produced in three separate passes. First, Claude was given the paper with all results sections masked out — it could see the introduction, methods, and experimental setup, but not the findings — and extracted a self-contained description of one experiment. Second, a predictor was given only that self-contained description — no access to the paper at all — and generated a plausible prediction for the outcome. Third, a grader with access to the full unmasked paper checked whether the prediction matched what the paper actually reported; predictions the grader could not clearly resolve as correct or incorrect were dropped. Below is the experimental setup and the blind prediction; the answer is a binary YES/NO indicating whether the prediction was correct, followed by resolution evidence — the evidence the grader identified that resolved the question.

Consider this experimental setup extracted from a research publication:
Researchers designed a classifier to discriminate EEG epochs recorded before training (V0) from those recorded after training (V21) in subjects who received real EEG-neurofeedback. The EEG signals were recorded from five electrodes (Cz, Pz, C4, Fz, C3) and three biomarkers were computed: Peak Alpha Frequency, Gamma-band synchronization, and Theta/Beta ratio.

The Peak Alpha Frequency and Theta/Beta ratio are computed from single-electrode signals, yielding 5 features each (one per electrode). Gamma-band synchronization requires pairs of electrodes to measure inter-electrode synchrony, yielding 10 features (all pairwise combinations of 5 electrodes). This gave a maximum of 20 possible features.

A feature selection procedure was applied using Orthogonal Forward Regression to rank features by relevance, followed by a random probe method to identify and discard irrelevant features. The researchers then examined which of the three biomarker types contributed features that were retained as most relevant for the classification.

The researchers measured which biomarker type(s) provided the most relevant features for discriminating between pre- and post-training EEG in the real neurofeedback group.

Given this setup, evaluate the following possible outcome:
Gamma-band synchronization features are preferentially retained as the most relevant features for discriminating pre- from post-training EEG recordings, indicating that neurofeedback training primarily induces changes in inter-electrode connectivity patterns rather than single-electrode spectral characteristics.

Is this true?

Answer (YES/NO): NO